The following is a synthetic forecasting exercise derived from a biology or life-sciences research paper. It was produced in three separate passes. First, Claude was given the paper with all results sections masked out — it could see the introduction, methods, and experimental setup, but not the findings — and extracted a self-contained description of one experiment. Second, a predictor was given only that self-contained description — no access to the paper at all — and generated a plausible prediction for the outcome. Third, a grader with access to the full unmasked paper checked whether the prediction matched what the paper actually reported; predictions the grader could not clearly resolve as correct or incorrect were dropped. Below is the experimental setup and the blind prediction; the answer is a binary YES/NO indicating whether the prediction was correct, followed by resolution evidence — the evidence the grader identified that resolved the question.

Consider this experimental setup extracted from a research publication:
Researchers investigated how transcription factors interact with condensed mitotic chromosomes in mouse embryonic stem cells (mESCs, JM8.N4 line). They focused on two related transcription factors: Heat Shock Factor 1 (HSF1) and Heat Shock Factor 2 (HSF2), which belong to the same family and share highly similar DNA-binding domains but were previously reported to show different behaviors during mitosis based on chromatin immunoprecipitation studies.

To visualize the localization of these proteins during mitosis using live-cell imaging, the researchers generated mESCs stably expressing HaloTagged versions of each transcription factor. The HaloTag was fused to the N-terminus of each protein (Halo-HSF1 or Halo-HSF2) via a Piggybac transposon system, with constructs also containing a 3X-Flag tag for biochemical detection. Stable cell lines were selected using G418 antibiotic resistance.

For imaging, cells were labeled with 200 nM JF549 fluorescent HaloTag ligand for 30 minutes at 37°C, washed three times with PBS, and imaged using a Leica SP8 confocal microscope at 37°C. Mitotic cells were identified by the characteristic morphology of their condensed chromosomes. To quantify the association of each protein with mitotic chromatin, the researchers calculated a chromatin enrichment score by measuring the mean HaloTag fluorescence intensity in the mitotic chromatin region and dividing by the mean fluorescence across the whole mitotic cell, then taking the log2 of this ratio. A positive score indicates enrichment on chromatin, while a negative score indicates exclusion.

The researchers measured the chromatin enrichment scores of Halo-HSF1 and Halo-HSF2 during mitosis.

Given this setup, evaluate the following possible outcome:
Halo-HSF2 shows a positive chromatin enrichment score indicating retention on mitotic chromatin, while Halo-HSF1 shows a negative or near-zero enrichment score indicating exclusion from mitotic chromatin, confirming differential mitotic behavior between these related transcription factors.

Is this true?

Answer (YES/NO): NO